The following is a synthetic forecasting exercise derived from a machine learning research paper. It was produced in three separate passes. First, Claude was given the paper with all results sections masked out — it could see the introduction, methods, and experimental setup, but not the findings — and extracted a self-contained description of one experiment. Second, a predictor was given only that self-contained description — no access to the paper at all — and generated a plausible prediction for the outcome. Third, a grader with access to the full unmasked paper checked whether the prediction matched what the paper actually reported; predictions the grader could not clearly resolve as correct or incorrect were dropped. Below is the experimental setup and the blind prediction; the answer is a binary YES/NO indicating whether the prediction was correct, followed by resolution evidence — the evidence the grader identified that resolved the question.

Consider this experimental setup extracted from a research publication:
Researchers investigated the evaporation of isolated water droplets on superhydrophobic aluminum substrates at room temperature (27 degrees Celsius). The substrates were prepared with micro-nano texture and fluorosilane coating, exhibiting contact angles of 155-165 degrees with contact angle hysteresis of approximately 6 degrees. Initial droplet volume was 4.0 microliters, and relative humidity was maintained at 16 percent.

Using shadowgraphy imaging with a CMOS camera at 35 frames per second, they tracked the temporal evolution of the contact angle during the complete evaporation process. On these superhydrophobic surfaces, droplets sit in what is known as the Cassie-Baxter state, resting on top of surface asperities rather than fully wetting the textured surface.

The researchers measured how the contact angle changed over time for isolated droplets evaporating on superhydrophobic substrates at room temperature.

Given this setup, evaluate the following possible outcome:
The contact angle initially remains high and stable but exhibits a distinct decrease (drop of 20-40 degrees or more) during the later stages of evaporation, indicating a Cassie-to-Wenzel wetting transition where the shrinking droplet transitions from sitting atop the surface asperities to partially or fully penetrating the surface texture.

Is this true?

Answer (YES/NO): NO